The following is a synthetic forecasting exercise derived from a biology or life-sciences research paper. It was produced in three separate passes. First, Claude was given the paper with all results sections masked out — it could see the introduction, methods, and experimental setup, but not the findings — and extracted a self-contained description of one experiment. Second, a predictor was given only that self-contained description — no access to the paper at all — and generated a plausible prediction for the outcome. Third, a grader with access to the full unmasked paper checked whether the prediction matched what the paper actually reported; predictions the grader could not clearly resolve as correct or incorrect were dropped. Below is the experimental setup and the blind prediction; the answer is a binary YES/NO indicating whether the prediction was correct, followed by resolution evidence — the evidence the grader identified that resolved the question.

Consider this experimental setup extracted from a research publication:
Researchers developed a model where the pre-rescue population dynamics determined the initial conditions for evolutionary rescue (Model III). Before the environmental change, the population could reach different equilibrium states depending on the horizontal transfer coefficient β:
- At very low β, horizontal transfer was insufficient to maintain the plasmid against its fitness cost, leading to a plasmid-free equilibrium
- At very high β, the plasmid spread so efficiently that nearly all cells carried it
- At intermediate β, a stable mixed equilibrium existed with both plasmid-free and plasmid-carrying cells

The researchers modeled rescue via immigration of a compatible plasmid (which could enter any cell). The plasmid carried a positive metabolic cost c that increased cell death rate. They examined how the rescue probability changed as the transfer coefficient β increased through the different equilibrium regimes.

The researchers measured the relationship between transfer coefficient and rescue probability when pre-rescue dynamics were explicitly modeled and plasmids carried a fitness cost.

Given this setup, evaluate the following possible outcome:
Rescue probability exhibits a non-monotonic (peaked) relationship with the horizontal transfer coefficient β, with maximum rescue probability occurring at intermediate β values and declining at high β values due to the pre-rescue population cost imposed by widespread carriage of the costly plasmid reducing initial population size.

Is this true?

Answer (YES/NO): NO